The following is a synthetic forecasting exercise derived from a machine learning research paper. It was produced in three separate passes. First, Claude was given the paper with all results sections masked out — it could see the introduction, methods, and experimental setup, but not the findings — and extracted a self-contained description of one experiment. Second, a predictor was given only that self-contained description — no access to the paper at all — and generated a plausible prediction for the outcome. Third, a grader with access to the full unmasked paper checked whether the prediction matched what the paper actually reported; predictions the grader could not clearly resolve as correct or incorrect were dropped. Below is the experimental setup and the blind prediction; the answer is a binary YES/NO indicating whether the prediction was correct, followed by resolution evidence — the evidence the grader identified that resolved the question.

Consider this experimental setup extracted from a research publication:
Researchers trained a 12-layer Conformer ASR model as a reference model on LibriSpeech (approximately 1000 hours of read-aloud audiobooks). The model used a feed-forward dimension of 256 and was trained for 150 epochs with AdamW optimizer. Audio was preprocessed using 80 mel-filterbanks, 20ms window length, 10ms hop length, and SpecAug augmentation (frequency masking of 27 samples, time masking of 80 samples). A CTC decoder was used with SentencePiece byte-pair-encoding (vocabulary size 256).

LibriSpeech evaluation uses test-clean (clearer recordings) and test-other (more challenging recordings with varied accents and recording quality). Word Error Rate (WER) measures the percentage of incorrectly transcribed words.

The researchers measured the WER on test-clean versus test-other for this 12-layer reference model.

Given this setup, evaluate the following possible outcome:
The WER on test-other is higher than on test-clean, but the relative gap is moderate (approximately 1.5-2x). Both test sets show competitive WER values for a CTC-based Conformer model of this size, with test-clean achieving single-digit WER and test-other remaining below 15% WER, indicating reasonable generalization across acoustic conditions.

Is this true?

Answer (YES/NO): NO